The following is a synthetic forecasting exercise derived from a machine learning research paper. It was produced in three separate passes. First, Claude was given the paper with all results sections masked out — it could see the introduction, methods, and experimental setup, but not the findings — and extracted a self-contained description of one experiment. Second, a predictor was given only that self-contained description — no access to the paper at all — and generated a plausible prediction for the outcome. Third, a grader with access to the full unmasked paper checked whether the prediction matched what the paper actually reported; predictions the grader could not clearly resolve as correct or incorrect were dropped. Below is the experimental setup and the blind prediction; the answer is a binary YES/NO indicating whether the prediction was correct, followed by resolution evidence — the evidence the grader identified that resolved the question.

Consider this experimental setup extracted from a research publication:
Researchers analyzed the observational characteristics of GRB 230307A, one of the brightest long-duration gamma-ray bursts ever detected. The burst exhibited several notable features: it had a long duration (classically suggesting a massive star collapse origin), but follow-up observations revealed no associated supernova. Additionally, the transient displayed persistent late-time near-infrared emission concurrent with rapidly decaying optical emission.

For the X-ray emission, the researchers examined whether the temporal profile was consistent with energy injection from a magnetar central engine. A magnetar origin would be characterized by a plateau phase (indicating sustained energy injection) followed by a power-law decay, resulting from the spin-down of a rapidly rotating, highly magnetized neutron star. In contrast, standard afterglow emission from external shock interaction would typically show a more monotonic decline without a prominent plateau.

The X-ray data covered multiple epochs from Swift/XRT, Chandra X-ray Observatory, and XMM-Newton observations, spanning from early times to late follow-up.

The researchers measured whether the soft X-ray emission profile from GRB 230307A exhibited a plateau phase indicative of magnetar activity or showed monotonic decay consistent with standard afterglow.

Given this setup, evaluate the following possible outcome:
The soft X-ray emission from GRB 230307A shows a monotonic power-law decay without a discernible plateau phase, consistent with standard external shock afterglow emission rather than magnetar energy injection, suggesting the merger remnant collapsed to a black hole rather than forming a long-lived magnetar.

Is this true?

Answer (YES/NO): NO